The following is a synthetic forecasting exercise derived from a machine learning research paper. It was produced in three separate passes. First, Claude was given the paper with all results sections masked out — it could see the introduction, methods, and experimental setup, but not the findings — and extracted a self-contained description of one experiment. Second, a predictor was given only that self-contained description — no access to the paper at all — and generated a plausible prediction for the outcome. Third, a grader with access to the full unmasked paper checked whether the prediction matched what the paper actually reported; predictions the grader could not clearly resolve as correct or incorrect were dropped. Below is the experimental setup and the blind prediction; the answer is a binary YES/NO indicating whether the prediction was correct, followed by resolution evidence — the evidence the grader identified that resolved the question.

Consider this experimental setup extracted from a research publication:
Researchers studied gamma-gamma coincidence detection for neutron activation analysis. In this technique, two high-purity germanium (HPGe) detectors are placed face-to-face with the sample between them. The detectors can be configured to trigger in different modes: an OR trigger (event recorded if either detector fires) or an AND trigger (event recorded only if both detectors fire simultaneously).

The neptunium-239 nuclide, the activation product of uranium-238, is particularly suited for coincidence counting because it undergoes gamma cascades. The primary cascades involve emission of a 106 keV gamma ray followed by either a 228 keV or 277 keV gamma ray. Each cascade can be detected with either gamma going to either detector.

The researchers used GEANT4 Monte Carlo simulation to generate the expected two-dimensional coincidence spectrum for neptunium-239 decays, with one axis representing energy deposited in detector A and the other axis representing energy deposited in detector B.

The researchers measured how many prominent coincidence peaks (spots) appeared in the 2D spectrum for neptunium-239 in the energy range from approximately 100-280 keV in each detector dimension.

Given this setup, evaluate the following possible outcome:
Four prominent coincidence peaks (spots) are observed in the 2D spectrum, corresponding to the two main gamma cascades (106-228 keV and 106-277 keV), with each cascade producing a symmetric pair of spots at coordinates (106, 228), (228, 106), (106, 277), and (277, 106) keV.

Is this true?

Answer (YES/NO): NO